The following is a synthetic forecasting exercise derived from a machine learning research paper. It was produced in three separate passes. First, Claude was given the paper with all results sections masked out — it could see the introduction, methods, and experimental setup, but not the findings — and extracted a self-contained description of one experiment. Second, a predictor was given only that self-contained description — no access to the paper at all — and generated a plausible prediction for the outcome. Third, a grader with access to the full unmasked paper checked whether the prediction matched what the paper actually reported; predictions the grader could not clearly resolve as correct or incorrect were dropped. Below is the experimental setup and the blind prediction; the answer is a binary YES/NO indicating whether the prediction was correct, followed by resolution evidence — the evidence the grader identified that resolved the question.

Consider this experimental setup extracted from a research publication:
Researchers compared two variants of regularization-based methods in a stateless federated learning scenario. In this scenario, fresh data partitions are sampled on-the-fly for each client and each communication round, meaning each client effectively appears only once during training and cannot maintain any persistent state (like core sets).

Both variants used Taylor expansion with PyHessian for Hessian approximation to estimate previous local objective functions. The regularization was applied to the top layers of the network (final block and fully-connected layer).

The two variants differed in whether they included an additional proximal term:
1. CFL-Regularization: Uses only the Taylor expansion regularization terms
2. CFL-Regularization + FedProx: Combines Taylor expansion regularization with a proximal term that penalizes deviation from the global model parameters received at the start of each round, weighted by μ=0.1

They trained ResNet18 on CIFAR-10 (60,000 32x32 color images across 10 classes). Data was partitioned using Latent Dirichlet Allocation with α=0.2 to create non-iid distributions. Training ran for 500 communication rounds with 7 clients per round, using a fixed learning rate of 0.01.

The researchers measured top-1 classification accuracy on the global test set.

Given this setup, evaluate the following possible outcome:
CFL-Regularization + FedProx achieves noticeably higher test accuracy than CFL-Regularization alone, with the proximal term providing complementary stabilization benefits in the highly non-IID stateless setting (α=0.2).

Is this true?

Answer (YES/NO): NO